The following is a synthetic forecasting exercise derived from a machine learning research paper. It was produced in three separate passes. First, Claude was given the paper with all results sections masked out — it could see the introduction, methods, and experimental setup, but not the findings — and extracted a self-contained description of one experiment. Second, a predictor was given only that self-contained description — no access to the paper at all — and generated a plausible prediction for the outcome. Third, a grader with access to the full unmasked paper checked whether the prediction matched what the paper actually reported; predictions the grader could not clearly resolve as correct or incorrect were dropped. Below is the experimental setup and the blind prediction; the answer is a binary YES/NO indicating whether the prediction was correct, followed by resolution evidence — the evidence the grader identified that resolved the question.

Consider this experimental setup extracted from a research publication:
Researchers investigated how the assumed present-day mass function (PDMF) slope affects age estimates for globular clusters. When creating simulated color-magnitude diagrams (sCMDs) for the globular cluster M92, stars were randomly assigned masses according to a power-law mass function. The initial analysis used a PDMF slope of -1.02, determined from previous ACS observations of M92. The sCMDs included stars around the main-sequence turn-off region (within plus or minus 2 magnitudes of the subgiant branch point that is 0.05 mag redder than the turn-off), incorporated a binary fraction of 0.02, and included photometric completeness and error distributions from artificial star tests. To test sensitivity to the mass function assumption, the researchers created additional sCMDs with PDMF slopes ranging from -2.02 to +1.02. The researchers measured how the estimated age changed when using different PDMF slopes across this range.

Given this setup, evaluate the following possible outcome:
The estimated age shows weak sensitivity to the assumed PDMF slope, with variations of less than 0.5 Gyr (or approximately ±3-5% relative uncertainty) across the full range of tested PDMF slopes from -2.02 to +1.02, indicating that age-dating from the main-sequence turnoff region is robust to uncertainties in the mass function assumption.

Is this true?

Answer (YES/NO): YES